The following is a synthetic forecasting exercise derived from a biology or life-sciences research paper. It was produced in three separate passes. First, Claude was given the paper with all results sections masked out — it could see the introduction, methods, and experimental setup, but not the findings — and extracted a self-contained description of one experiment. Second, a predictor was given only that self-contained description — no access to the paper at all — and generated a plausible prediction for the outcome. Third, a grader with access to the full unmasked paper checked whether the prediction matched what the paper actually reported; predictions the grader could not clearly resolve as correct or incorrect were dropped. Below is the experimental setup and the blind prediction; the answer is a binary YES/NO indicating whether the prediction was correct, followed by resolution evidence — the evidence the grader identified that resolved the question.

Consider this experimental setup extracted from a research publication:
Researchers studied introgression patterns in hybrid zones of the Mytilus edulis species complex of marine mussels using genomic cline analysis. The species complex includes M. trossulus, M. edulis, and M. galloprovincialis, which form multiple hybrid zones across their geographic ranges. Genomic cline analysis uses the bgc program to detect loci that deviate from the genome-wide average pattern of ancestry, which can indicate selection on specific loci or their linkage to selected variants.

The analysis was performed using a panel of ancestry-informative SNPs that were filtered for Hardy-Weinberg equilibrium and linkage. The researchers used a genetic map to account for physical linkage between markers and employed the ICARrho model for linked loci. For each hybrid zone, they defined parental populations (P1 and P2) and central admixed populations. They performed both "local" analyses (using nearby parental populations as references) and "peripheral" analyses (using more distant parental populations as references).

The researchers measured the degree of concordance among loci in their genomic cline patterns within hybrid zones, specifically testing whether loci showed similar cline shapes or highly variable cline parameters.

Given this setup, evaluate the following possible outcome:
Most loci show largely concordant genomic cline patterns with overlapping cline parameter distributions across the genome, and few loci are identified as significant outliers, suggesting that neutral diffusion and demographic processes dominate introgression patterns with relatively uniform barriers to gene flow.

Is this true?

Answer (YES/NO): NO